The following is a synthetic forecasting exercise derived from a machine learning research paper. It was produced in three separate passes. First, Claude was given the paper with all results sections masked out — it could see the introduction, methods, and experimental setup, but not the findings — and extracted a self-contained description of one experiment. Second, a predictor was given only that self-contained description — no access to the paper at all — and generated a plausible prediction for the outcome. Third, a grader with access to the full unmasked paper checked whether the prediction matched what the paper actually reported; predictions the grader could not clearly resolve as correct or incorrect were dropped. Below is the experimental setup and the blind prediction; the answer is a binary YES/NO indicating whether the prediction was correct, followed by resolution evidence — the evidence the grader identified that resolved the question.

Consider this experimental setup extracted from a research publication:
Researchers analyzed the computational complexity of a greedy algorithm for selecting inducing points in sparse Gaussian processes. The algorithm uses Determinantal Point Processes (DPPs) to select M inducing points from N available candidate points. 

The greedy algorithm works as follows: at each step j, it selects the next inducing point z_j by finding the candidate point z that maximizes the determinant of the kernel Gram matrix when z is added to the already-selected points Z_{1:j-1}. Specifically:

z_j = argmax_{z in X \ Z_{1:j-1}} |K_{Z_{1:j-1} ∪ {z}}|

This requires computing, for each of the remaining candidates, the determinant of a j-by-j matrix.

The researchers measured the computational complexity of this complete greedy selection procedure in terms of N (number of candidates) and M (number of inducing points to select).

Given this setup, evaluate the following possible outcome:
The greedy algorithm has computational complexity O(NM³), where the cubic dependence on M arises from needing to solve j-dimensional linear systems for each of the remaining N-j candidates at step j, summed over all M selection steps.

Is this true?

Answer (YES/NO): NO